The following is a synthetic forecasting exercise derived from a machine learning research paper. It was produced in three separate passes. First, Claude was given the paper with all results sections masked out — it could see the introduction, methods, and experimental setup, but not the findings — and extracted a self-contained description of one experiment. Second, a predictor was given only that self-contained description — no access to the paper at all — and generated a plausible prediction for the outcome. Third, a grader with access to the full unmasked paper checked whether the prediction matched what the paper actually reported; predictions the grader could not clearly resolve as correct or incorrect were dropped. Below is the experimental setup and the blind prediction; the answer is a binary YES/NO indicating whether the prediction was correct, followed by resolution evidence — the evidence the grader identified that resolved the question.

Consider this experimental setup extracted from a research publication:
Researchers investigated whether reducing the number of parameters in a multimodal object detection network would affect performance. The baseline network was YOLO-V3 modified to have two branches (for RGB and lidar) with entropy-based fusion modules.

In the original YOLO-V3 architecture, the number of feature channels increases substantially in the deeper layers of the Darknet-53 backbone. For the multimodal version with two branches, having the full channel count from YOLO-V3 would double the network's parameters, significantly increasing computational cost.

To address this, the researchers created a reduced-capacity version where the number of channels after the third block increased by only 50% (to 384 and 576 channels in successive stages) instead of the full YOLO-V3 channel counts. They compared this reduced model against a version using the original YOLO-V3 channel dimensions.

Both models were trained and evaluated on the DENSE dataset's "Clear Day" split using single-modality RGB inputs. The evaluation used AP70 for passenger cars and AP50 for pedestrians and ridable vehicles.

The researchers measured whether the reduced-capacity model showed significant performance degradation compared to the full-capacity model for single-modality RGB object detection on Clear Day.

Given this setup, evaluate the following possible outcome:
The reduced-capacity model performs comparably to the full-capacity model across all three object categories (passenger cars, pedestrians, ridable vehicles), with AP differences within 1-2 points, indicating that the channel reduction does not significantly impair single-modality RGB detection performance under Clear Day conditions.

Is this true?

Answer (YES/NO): YES